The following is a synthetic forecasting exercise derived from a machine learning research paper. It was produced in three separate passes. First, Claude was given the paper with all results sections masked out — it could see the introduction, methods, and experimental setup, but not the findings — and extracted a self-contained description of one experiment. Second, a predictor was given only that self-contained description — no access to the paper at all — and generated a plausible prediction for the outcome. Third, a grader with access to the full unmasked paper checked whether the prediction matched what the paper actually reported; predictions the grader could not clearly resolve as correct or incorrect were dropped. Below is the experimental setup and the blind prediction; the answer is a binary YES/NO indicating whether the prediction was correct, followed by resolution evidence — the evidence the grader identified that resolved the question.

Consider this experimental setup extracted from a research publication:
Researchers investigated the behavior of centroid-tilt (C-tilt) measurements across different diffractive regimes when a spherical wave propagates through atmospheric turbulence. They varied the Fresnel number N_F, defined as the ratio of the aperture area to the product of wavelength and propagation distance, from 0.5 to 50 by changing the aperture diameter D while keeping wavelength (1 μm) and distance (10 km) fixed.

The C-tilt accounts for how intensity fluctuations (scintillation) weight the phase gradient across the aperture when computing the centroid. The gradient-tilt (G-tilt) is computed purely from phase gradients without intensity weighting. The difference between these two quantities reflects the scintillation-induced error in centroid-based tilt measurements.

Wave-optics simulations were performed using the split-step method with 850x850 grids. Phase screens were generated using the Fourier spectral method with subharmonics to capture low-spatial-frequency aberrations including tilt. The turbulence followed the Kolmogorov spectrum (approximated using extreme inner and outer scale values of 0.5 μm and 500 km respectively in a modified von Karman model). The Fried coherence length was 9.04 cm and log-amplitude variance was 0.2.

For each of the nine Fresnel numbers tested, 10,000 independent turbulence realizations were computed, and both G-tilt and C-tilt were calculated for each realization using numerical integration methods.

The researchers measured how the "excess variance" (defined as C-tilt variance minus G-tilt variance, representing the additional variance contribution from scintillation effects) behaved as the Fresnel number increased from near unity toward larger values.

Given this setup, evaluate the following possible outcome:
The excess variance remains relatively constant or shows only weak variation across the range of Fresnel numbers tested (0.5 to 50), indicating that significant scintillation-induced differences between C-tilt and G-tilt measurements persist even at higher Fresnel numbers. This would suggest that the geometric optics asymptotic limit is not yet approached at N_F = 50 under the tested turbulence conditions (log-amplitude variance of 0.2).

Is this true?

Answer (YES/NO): NO